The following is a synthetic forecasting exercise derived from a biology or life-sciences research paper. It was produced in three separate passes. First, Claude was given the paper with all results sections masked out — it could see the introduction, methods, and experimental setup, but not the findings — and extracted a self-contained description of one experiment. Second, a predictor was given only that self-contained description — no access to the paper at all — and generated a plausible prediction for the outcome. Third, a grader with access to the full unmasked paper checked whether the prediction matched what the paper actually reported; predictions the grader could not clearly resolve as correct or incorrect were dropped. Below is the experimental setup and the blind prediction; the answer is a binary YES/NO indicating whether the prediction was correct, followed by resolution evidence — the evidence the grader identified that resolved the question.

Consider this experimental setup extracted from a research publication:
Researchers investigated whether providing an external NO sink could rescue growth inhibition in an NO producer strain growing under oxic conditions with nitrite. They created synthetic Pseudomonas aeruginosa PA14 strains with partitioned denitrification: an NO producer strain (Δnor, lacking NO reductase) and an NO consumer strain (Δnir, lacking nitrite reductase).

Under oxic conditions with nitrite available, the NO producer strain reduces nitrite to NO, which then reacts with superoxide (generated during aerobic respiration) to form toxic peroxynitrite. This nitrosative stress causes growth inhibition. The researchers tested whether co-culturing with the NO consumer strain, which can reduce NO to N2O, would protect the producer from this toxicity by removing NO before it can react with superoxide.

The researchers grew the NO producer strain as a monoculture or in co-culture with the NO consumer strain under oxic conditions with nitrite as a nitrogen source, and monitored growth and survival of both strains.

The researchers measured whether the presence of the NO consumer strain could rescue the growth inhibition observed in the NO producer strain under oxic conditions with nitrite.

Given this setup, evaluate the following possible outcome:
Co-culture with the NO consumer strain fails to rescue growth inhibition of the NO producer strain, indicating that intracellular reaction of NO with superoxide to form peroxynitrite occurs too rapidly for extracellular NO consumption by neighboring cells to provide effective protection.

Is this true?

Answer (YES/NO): NO